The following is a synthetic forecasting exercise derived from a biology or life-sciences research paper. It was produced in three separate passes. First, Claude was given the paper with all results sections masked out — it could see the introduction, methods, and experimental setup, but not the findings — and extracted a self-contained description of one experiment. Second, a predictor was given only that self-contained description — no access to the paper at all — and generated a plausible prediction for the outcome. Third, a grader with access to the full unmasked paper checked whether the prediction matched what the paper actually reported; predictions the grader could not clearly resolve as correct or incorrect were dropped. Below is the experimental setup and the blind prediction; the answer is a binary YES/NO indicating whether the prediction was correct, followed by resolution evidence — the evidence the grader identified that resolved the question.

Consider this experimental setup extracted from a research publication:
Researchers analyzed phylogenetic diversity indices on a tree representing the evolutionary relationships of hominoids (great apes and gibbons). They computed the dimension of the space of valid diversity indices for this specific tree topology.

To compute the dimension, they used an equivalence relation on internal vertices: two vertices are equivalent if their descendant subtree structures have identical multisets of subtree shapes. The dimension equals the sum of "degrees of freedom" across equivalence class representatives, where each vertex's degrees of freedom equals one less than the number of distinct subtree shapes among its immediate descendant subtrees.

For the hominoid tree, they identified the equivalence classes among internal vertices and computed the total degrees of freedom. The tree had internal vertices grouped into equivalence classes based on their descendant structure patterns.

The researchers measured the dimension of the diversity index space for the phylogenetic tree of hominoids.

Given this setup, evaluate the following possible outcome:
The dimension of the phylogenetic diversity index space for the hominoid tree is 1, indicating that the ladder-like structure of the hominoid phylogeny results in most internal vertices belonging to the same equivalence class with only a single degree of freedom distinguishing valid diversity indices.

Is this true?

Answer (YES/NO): NO